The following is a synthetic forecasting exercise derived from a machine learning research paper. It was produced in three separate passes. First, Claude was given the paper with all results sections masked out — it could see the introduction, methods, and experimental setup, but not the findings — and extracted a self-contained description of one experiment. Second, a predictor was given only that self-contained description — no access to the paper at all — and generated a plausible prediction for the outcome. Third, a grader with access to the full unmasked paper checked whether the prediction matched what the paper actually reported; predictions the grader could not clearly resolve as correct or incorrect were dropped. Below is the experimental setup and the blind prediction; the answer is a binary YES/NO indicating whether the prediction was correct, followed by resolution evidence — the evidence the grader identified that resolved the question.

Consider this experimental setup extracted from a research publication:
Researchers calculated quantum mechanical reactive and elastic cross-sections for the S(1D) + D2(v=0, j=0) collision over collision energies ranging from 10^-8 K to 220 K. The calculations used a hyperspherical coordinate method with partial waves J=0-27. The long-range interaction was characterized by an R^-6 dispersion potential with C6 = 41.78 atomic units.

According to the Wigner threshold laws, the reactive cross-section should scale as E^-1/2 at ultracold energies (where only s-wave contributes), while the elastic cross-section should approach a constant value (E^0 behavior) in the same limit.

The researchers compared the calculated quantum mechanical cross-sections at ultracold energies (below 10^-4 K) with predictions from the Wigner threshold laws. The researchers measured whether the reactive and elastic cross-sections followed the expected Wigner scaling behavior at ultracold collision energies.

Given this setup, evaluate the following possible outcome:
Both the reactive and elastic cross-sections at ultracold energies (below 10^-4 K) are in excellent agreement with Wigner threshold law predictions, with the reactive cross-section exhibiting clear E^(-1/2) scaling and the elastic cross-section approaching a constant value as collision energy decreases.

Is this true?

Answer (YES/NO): YES